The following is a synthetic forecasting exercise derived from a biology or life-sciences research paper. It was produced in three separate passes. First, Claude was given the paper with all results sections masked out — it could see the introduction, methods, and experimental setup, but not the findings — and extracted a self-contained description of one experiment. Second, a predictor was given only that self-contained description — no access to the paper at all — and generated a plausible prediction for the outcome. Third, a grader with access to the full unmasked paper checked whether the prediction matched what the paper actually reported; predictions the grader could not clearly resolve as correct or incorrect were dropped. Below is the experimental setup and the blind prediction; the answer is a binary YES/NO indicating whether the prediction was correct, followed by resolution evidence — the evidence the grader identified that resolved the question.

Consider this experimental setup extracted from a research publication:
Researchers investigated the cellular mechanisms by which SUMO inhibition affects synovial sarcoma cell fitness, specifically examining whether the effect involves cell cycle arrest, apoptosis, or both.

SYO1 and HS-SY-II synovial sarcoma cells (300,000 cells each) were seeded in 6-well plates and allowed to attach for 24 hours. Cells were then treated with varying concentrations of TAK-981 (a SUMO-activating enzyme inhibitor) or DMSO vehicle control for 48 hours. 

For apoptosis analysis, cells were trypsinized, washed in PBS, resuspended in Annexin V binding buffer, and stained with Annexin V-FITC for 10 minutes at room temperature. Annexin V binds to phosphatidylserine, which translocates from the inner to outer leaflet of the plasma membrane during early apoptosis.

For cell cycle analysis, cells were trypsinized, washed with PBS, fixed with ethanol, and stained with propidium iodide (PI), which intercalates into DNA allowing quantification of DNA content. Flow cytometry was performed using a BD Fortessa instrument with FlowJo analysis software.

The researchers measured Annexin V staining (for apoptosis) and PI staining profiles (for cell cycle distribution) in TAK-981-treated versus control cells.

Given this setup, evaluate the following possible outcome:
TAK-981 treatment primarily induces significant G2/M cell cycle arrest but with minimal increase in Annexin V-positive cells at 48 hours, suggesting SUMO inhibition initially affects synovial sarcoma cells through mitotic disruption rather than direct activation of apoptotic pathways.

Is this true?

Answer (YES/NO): NO